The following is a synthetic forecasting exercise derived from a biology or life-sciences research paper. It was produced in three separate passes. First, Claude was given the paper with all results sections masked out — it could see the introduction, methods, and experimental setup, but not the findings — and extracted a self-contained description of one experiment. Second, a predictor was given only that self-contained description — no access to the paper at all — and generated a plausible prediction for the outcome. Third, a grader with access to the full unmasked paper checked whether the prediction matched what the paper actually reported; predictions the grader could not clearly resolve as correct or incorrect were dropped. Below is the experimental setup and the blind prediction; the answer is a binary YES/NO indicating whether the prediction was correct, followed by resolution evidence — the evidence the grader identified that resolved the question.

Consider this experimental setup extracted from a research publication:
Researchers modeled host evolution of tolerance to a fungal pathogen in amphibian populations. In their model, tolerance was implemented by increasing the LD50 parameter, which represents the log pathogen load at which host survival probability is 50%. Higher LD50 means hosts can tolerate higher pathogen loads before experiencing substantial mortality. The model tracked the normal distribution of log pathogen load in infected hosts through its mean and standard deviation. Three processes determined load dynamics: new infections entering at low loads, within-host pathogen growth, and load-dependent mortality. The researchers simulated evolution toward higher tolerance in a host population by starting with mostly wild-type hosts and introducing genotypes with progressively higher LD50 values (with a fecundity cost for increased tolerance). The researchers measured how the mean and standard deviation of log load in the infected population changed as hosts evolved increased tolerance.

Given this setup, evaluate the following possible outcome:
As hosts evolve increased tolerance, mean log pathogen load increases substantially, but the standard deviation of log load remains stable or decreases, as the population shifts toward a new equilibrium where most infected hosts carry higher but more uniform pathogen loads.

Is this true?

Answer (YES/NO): NO